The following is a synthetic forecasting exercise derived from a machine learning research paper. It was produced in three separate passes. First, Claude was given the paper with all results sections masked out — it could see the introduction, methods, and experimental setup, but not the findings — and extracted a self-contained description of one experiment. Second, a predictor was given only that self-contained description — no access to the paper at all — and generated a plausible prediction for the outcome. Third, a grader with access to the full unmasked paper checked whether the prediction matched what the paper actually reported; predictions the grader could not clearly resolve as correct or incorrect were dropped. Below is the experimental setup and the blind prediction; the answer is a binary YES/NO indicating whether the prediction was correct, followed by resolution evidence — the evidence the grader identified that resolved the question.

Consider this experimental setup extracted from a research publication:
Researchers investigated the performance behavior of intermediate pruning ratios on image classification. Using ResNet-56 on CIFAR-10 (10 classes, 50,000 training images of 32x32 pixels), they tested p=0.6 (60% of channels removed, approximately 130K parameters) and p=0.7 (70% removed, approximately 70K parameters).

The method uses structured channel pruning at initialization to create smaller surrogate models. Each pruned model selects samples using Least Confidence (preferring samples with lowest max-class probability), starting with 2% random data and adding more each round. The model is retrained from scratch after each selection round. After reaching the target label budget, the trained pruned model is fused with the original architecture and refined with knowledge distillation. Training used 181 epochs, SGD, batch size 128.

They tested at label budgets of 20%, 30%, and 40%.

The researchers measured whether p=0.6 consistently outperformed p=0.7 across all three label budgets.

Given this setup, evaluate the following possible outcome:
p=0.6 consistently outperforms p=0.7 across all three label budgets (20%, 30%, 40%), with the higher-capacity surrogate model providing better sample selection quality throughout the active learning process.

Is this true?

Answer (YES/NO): NO